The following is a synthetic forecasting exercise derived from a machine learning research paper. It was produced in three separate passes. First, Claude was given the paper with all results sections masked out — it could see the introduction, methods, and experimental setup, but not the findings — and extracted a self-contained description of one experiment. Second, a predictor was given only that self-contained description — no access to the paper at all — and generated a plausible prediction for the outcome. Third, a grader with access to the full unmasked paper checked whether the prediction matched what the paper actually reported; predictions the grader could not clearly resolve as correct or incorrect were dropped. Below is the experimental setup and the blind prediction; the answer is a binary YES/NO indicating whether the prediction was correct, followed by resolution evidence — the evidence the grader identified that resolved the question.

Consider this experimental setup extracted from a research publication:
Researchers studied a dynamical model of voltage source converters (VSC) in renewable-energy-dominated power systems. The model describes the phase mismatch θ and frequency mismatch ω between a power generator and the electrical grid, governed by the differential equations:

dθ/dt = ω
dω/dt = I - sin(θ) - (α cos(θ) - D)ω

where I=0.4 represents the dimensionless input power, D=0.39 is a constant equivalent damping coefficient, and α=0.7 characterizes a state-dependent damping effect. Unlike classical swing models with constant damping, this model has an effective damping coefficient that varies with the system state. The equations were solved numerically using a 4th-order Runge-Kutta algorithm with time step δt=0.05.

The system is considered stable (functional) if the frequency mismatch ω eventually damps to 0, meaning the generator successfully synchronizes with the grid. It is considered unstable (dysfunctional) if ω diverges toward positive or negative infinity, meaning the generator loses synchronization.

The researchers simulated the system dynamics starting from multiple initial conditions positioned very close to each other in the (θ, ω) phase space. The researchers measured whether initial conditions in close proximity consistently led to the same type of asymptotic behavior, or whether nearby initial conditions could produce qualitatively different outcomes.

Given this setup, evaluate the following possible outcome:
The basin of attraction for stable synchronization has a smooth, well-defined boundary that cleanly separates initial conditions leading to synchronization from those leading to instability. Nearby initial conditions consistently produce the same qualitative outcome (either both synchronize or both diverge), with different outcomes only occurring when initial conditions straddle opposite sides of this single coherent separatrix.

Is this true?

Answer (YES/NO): NO